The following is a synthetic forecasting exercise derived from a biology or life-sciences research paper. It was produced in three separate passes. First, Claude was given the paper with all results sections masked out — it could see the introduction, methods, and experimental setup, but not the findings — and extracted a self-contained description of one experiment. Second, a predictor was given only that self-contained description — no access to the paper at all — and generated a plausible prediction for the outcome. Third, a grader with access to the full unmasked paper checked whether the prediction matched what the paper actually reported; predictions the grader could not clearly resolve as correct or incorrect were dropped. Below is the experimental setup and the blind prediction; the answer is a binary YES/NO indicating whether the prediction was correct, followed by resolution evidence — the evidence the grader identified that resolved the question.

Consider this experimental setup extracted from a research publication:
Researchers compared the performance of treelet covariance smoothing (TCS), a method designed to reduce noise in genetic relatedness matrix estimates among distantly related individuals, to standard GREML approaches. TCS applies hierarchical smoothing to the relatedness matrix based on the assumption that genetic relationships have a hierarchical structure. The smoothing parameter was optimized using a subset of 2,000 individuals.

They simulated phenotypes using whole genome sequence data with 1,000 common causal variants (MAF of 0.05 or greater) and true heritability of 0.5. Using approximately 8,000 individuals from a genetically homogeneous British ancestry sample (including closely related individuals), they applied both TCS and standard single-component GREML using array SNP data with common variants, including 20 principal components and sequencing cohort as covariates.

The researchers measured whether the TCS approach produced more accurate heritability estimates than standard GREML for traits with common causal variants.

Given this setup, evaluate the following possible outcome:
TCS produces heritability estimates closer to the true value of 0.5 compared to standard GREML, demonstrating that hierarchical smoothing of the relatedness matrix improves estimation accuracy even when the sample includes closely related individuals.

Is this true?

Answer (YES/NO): NO